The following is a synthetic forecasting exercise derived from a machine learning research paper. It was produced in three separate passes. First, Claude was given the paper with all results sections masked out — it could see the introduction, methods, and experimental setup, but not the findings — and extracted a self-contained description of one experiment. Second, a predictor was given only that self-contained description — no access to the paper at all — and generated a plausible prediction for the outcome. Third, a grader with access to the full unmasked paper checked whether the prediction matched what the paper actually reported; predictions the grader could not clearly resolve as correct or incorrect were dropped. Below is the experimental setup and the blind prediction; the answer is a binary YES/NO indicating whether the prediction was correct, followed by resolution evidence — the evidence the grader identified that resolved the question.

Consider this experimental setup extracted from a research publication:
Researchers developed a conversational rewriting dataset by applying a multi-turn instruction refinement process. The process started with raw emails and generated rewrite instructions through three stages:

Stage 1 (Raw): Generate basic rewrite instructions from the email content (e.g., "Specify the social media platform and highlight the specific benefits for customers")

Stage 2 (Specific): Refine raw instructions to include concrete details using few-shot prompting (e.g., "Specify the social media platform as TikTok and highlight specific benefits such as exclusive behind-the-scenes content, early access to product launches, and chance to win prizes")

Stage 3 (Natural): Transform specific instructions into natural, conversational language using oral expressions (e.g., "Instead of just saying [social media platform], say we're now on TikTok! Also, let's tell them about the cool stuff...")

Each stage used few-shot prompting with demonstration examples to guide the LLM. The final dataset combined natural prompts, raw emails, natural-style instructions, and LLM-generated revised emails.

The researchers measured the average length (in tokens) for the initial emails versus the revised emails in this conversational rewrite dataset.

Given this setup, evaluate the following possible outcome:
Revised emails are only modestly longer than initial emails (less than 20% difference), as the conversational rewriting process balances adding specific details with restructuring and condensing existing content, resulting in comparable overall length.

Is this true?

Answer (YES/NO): YES